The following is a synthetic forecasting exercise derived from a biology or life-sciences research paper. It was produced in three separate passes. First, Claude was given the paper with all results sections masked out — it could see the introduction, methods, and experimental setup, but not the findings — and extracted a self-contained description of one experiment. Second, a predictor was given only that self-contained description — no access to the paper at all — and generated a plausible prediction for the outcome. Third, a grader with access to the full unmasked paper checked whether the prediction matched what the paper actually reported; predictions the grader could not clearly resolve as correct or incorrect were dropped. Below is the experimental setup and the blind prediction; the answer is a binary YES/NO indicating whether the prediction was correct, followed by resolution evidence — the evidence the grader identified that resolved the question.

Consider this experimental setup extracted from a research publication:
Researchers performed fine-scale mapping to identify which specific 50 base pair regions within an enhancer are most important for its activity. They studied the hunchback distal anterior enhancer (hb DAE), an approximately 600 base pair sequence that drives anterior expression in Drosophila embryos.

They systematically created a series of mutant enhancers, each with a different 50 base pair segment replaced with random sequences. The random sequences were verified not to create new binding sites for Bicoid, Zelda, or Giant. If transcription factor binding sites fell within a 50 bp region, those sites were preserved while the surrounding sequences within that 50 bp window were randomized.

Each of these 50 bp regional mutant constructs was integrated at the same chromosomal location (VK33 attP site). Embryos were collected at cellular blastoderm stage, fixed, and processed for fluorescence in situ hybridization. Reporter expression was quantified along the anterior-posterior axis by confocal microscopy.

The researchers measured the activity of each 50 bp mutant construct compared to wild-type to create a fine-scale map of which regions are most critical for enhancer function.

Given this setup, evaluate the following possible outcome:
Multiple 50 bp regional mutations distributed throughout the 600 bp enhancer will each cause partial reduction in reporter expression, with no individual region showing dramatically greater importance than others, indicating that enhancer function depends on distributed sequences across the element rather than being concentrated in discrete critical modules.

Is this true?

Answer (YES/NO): NO